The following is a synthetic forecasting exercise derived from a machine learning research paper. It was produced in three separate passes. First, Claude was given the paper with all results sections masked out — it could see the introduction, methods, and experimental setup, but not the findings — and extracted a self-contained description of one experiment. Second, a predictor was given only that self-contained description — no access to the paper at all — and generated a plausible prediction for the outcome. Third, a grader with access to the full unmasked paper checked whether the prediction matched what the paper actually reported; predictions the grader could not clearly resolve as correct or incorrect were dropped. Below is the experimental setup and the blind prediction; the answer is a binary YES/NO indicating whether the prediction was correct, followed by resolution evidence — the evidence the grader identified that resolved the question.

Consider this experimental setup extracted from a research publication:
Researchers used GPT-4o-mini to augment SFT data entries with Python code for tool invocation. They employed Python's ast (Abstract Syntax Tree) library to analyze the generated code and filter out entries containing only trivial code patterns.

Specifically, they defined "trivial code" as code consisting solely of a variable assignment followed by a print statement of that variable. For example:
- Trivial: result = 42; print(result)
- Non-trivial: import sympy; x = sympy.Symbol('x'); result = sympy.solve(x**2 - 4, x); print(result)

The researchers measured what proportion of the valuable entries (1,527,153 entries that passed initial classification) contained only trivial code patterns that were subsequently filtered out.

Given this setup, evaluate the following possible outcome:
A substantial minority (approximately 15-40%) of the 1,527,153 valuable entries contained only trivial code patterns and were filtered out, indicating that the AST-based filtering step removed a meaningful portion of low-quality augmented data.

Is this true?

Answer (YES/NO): NO